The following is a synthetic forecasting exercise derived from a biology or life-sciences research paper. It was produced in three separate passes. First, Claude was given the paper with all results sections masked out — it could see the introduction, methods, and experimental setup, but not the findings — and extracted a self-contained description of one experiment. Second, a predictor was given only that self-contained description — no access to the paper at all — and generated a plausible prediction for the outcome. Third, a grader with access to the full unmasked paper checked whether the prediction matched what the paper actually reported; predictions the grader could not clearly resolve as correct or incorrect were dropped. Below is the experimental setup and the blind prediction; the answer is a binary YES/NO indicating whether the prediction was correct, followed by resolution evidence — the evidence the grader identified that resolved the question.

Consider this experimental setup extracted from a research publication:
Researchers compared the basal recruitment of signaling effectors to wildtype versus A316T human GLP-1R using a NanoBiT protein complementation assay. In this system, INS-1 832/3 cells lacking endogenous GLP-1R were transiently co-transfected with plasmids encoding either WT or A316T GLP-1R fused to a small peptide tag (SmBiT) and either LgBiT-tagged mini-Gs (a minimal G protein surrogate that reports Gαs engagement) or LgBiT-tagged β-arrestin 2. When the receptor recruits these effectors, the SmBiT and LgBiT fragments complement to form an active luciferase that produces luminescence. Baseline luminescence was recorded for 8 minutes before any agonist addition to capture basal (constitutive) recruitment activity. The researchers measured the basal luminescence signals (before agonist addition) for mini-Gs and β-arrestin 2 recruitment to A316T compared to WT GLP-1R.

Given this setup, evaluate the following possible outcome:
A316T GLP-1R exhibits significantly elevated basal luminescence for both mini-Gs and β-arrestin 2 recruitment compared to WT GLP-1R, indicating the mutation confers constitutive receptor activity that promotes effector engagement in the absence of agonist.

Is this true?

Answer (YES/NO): NO